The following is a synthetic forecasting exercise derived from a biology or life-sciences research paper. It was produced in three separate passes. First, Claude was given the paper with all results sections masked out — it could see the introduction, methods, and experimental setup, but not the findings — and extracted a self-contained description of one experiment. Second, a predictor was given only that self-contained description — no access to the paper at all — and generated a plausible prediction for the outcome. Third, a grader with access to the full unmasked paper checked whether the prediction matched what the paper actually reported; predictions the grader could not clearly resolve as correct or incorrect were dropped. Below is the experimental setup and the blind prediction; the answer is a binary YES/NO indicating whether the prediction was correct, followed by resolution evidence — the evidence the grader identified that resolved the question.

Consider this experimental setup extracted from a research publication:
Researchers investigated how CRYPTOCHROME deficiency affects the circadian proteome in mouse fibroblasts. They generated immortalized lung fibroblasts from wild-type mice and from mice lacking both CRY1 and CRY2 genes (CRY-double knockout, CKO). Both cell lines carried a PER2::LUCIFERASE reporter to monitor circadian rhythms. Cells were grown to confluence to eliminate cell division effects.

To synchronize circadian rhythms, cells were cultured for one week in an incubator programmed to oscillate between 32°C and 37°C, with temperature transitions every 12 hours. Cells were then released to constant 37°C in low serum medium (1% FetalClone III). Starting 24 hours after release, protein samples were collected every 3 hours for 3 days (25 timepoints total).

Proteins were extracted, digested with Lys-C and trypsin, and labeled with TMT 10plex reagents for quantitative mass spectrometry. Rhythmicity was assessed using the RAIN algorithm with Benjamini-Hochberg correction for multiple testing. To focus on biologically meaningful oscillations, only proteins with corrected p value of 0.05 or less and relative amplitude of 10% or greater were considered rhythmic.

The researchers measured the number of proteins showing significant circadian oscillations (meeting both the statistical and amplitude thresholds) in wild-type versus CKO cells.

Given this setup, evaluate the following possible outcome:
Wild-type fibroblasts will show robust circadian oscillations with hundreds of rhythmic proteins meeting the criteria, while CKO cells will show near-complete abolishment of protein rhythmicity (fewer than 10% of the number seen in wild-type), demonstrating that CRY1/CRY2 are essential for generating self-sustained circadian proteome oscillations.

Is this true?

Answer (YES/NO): NO